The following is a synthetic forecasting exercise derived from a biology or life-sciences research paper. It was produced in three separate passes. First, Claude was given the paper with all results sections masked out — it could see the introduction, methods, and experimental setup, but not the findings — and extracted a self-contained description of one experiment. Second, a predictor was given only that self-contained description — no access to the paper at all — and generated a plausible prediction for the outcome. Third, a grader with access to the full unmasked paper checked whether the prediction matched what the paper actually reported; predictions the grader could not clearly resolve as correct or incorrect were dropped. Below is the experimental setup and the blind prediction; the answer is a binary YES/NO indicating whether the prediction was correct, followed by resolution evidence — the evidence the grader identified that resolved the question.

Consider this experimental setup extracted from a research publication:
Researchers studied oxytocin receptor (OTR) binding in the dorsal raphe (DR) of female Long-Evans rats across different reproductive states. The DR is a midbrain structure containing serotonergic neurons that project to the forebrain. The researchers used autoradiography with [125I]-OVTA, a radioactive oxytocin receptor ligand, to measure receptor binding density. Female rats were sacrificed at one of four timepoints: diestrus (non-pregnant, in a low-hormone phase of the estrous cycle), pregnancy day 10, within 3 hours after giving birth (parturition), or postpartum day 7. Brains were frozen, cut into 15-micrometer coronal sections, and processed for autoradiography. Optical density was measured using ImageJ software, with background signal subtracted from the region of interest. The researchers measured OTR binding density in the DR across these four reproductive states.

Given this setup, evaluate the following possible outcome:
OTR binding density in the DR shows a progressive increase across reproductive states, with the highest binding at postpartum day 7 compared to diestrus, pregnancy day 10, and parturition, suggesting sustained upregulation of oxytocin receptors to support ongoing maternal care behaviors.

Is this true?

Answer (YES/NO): NO